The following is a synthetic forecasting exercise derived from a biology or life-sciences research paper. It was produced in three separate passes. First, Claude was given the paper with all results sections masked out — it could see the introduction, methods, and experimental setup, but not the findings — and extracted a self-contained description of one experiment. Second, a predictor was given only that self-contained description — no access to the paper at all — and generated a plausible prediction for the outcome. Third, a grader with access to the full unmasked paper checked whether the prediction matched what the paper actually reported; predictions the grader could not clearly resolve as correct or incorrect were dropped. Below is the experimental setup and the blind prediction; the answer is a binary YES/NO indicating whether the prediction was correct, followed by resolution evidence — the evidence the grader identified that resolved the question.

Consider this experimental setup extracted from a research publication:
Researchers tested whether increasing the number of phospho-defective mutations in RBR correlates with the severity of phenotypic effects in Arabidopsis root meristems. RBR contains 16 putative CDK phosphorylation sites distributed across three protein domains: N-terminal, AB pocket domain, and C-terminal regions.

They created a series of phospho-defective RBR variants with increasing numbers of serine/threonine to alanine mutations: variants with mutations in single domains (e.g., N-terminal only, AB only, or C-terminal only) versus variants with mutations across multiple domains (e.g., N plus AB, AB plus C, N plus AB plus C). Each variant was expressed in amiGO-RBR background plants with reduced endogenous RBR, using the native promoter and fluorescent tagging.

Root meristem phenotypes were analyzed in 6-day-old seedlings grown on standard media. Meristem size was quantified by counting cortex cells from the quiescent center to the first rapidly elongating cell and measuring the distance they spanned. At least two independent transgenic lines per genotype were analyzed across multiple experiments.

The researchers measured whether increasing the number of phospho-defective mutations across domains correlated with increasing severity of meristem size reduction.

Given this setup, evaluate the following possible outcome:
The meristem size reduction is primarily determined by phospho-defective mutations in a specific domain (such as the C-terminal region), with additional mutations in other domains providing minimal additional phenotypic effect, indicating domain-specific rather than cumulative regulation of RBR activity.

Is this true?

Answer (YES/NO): NO